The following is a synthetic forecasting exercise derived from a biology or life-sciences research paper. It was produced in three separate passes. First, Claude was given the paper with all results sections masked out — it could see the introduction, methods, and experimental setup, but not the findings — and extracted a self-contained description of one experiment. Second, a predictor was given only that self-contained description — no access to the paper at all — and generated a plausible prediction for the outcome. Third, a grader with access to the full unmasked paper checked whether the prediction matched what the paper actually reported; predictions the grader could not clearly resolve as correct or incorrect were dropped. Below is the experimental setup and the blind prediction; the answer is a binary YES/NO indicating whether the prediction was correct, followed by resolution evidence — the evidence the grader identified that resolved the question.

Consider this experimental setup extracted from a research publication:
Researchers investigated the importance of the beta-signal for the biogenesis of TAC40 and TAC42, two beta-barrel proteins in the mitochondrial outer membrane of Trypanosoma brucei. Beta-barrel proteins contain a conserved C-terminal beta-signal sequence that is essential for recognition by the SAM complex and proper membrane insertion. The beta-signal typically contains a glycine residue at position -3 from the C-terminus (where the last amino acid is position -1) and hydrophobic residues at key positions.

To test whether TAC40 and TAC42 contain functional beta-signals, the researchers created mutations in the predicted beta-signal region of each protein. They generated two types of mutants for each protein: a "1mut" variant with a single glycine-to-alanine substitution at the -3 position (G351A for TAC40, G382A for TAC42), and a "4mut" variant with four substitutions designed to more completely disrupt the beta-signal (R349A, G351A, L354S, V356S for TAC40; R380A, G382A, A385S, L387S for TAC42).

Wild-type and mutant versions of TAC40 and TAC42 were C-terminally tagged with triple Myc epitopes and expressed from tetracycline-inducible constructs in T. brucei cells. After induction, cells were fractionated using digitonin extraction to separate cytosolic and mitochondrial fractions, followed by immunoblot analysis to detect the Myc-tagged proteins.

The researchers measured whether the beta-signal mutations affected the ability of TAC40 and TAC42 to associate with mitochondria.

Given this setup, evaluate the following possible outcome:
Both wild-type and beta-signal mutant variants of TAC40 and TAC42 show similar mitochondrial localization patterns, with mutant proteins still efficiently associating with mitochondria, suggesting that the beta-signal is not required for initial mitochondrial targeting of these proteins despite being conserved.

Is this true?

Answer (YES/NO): NO